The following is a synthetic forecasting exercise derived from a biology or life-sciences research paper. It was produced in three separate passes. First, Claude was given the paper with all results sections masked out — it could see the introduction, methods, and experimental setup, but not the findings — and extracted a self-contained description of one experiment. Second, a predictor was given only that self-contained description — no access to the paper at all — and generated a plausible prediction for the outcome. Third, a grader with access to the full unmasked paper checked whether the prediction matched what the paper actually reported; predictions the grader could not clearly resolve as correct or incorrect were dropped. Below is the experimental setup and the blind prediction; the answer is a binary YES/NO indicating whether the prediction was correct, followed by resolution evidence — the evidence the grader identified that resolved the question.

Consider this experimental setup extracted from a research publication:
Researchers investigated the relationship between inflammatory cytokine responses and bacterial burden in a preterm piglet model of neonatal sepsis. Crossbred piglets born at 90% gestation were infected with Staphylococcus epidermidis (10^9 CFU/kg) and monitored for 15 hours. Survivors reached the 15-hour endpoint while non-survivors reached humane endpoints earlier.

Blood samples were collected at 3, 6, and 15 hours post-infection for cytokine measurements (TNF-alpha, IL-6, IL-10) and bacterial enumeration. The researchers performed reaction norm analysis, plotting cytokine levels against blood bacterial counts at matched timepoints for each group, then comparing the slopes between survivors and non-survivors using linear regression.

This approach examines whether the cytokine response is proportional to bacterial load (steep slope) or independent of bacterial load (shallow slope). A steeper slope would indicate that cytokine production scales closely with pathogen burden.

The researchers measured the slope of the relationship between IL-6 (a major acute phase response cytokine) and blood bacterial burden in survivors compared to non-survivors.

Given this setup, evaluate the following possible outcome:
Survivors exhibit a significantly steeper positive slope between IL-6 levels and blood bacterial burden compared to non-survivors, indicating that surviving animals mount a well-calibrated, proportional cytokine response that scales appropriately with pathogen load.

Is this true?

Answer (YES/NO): YES